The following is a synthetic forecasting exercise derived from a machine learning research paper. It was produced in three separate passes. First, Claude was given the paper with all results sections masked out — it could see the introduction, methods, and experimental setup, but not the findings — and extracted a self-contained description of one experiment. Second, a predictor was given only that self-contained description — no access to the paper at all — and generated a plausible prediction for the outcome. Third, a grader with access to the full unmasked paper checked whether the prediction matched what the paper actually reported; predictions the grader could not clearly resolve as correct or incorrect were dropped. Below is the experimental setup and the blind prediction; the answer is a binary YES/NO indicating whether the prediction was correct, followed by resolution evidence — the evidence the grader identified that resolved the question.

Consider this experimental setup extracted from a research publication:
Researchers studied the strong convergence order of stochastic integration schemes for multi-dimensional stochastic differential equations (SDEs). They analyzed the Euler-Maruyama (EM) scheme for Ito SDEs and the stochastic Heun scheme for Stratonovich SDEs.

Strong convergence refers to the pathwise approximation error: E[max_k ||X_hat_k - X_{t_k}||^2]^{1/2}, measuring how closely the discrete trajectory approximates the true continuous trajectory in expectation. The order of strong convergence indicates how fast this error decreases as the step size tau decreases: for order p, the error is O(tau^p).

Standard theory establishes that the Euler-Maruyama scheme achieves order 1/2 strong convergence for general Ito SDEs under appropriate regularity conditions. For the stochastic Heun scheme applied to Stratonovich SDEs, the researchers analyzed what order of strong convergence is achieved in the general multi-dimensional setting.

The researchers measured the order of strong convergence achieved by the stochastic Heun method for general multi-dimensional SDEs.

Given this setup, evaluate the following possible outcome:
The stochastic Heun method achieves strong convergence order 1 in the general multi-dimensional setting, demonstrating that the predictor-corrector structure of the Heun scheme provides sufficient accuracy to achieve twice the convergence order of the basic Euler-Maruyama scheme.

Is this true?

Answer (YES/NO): NO